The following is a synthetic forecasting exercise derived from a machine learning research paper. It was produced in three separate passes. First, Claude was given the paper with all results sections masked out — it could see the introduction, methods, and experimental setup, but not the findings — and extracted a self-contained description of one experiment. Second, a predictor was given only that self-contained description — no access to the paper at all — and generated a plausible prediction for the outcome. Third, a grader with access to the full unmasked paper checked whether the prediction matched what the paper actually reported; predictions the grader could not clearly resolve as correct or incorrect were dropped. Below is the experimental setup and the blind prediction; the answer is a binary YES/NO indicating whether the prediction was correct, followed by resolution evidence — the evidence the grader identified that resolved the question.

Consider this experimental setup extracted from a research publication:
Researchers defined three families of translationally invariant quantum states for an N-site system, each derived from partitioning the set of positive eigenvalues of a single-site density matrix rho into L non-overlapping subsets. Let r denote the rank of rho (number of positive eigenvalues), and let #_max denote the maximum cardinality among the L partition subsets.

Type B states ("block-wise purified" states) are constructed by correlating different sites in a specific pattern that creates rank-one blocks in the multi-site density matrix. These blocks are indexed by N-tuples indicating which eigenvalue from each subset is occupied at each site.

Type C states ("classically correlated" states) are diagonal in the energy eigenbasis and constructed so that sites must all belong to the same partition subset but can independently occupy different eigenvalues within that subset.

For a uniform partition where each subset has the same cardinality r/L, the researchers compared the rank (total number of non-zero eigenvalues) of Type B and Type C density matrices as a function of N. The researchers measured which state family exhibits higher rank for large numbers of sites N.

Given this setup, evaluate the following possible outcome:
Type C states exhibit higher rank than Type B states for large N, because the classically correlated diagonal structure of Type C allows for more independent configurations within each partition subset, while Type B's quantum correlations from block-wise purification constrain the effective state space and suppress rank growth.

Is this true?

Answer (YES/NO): YES